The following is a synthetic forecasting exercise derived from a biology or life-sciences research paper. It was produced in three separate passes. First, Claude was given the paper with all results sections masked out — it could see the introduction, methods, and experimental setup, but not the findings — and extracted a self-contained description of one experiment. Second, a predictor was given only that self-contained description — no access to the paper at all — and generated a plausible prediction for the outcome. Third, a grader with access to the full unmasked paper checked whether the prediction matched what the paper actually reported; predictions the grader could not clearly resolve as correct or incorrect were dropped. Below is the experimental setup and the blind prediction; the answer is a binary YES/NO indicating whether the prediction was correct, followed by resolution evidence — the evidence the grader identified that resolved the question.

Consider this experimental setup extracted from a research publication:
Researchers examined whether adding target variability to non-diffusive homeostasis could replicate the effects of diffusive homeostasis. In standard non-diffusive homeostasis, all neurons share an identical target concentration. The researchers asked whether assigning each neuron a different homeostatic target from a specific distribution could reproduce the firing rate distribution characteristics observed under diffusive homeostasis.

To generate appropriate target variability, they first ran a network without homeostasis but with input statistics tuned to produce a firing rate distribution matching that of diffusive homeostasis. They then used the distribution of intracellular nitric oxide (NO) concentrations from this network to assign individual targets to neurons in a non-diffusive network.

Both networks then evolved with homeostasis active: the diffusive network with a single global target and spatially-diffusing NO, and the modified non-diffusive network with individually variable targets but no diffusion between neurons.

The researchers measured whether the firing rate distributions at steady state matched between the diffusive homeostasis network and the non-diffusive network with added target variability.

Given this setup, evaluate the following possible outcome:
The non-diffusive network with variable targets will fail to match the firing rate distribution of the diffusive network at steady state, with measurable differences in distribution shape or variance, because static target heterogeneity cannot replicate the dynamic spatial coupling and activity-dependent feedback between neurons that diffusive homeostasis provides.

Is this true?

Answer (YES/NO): NO